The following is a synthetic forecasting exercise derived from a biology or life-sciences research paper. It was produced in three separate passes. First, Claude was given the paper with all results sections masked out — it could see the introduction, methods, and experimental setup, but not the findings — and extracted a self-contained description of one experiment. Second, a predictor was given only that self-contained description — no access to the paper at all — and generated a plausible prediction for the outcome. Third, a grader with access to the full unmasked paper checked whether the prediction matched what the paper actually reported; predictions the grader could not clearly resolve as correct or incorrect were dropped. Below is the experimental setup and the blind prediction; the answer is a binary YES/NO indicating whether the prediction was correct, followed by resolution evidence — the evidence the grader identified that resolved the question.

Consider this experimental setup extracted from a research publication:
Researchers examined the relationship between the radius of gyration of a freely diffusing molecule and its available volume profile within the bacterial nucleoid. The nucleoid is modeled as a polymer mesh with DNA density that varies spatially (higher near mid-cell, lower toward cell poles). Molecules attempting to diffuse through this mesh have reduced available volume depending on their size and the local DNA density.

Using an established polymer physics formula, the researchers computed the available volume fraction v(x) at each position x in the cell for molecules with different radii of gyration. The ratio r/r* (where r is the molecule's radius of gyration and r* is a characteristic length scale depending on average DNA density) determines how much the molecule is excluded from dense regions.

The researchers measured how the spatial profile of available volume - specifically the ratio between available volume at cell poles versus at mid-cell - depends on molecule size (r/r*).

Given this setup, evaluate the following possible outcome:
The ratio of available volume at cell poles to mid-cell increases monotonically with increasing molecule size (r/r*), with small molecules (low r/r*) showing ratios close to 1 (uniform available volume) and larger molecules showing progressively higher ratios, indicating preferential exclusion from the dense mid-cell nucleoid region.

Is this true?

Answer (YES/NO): YES